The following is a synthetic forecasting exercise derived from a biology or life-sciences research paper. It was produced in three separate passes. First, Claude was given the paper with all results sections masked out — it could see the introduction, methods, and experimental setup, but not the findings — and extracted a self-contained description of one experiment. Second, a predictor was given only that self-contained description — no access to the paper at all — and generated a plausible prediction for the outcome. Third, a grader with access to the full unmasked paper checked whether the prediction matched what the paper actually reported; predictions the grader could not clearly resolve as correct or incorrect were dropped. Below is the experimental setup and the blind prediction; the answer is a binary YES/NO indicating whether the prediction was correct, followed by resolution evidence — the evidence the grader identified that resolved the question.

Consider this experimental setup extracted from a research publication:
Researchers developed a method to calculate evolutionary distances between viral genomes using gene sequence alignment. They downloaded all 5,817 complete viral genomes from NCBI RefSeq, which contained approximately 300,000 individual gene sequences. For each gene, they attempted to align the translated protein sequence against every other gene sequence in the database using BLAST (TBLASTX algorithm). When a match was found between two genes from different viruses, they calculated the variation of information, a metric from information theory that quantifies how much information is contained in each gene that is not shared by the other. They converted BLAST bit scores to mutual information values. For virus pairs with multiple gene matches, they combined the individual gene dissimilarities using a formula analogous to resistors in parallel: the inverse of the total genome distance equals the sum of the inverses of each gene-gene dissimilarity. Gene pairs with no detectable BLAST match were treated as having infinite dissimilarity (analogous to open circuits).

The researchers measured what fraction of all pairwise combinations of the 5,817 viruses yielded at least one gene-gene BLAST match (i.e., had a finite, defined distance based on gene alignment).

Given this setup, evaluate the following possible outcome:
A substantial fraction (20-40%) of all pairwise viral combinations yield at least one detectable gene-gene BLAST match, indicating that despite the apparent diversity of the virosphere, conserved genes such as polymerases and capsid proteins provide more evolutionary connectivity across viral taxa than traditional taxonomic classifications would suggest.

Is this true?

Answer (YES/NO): YES